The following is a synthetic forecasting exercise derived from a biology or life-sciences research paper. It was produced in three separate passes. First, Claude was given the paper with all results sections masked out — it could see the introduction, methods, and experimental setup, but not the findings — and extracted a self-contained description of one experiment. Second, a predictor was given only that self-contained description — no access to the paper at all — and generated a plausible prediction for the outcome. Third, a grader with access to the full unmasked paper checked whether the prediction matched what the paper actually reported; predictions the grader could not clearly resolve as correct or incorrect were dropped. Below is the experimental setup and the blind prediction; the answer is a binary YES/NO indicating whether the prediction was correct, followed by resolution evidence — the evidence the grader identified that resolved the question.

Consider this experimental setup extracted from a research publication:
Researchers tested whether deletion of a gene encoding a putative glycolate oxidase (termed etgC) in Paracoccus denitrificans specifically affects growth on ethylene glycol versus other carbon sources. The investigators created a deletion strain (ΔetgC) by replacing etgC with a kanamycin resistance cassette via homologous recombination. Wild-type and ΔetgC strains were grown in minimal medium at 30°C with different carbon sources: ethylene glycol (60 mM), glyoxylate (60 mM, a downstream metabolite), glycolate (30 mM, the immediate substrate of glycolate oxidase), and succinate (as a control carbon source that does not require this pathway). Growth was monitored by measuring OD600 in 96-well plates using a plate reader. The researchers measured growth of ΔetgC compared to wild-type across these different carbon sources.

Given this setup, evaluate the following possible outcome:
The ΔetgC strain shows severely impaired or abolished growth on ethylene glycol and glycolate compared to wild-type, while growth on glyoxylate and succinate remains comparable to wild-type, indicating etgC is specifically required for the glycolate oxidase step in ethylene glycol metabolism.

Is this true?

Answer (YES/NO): NO